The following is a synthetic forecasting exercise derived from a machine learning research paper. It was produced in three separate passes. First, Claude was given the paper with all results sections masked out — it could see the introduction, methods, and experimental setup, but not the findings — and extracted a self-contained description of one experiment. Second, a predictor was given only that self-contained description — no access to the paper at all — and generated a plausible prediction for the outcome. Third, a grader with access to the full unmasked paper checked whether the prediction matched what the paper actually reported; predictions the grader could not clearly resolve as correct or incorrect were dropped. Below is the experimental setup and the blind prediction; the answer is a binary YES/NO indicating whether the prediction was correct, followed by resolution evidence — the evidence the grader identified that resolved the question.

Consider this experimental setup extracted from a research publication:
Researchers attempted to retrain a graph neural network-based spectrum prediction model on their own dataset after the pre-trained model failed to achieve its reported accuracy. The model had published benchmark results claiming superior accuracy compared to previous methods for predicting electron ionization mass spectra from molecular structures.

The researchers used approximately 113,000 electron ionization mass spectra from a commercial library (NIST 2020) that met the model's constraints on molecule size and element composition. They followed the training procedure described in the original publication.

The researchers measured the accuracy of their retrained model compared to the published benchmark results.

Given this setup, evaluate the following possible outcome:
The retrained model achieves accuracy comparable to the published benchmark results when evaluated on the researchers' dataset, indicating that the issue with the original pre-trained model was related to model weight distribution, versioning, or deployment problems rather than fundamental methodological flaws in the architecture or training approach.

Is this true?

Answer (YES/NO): NO